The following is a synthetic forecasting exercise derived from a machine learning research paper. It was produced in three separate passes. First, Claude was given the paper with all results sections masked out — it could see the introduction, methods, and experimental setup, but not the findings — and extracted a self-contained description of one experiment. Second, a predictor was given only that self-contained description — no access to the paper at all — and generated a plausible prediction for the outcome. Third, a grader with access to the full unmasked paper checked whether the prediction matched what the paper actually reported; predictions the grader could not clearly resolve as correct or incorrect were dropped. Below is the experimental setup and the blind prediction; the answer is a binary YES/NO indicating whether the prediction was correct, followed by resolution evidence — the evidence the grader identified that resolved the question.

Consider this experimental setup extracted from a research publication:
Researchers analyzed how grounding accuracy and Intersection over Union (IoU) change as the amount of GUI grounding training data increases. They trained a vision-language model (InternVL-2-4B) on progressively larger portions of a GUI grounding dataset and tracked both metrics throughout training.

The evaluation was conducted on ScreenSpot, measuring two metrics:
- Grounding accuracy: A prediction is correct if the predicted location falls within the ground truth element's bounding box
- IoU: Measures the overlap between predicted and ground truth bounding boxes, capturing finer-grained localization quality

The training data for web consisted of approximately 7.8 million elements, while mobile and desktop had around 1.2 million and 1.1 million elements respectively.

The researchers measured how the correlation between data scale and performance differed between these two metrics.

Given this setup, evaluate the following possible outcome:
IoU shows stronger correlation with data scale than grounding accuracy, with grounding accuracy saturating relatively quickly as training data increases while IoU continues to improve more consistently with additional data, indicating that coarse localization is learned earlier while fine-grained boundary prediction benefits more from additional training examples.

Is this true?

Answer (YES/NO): NO